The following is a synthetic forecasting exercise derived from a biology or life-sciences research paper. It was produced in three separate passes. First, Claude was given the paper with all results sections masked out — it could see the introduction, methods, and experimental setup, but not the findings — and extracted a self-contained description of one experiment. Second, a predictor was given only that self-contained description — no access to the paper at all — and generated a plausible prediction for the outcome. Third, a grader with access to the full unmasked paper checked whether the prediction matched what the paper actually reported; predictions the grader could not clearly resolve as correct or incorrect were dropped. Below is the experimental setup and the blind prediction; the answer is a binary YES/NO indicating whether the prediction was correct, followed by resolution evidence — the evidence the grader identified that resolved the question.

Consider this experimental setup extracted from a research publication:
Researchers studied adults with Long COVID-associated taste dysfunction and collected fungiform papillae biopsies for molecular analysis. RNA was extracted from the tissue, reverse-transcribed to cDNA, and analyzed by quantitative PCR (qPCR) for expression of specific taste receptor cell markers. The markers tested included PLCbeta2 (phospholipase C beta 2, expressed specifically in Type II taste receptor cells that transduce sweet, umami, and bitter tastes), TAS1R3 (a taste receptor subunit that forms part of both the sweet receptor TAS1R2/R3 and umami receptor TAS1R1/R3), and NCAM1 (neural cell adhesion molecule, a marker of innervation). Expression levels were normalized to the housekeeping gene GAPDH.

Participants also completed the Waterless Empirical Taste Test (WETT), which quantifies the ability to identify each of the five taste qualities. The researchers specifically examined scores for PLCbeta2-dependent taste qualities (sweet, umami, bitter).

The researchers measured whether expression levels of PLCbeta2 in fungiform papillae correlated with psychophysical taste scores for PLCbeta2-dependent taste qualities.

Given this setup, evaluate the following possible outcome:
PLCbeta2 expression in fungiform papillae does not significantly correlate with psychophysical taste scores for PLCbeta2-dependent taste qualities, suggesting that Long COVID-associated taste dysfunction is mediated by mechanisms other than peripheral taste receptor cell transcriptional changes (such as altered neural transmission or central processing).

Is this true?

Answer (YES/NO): NO